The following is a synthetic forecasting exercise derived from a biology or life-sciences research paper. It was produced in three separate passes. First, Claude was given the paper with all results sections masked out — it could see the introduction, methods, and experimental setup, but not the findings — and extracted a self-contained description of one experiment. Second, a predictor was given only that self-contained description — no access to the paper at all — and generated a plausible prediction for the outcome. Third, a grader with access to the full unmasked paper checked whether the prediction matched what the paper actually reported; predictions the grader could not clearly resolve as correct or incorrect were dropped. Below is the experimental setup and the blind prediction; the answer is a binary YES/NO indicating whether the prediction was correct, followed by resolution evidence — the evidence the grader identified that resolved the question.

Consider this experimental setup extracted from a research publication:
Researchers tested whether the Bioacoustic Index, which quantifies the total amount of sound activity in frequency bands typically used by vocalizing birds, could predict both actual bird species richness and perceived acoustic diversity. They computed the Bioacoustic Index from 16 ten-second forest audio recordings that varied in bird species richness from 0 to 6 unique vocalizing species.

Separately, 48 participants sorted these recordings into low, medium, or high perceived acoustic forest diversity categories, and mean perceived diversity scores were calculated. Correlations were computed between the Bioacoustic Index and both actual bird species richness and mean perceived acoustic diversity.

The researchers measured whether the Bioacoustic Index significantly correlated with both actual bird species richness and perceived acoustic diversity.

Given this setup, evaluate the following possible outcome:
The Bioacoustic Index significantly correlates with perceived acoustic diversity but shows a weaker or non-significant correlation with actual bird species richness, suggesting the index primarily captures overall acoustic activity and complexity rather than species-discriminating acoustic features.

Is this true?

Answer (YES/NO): NO